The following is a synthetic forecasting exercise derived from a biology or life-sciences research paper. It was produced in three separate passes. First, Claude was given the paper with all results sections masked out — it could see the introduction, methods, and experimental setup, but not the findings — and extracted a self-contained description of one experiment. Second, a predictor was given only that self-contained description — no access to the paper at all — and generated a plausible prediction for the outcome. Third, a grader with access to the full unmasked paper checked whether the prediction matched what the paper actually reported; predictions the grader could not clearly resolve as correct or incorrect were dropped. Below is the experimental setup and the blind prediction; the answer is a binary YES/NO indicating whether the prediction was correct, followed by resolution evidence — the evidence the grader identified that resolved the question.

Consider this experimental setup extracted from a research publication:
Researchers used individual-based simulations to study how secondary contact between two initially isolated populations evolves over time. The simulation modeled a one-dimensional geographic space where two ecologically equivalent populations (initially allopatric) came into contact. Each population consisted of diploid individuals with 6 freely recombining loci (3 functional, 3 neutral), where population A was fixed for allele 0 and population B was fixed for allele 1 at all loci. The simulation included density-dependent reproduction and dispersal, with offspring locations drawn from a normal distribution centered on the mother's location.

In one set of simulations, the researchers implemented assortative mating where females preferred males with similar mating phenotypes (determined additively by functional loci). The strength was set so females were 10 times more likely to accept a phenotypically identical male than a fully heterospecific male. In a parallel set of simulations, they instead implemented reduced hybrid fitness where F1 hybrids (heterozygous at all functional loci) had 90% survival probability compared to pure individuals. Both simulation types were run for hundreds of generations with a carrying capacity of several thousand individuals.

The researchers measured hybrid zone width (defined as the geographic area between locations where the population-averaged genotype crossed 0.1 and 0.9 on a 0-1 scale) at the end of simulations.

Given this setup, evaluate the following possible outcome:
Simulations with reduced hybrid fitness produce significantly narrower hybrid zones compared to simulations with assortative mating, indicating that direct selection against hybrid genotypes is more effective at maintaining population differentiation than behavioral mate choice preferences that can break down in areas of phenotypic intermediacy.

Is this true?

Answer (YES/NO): YES